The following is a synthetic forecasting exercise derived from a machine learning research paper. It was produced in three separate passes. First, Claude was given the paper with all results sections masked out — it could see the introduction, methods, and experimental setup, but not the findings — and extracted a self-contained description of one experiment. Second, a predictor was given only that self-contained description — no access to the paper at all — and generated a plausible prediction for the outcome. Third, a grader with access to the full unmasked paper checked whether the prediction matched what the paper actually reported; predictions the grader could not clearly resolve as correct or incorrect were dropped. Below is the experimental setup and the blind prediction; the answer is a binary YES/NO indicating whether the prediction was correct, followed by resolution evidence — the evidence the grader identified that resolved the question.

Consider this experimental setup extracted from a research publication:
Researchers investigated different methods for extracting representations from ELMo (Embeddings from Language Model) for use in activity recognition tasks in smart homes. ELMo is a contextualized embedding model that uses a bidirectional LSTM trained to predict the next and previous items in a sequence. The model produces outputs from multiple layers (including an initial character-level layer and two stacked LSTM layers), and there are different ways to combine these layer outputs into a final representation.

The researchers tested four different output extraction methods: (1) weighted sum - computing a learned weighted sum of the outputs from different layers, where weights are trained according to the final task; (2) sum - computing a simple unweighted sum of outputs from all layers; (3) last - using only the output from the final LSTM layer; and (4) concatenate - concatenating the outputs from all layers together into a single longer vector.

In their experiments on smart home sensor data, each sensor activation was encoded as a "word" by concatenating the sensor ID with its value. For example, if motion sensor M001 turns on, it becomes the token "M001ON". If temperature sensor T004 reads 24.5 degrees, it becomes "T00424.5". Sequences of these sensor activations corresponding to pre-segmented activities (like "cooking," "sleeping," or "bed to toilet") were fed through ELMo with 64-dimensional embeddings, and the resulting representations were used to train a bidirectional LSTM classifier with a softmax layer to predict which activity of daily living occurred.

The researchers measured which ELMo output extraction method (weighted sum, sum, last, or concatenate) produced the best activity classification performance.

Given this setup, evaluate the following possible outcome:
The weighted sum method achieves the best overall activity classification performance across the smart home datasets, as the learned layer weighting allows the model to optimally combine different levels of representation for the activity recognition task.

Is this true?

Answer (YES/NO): NO